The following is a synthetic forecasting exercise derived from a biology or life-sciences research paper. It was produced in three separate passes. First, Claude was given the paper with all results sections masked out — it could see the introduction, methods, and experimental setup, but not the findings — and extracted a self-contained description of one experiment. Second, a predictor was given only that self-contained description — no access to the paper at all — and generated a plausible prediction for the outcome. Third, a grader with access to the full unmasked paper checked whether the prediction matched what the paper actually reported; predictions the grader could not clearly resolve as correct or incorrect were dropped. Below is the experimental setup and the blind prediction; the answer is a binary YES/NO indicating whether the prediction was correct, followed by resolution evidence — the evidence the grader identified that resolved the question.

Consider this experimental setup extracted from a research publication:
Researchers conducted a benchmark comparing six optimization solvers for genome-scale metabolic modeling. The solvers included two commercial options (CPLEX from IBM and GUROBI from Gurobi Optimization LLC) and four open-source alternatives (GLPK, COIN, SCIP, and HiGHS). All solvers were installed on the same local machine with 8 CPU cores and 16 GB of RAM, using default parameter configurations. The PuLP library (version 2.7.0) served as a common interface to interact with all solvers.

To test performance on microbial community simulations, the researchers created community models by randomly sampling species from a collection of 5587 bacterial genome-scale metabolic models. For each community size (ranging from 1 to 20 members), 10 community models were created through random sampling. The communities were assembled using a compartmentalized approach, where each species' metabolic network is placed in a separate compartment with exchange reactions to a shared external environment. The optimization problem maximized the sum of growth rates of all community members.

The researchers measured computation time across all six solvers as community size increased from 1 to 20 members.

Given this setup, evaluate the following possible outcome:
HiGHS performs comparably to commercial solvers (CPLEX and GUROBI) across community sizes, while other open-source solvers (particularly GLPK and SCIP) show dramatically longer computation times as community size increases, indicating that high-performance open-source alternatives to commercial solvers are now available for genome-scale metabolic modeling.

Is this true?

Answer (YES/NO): NO